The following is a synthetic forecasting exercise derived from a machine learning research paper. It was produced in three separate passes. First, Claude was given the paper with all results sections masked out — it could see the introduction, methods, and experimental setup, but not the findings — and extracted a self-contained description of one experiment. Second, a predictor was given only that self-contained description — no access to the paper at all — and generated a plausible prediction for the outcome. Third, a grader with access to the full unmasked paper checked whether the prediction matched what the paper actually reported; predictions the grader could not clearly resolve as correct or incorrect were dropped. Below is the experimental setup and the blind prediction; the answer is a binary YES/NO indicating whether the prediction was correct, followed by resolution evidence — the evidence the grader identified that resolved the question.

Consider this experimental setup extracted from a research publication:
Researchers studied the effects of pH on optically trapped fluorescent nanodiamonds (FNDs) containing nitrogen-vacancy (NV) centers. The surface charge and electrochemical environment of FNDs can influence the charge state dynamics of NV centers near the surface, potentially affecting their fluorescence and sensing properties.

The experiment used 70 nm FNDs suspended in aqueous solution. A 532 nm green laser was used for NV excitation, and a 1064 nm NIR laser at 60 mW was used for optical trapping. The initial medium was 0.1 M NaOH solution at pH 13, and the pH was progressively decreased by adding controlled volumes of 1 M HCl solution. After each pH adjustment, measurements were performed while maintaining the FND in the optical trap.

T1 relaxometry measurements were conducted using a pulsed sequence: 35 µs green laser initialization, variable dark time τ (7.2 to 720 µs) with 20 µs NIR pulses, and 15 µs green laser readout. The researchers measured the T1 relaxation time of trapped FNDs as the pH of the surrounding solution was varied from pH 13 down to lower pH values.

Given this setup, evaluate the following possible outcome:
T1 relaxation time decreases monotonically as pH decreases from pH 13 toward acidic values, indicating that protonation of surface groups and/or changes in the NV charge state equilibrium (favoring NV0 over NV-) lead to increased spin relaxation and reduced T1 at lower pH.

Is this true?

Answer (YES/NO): NO